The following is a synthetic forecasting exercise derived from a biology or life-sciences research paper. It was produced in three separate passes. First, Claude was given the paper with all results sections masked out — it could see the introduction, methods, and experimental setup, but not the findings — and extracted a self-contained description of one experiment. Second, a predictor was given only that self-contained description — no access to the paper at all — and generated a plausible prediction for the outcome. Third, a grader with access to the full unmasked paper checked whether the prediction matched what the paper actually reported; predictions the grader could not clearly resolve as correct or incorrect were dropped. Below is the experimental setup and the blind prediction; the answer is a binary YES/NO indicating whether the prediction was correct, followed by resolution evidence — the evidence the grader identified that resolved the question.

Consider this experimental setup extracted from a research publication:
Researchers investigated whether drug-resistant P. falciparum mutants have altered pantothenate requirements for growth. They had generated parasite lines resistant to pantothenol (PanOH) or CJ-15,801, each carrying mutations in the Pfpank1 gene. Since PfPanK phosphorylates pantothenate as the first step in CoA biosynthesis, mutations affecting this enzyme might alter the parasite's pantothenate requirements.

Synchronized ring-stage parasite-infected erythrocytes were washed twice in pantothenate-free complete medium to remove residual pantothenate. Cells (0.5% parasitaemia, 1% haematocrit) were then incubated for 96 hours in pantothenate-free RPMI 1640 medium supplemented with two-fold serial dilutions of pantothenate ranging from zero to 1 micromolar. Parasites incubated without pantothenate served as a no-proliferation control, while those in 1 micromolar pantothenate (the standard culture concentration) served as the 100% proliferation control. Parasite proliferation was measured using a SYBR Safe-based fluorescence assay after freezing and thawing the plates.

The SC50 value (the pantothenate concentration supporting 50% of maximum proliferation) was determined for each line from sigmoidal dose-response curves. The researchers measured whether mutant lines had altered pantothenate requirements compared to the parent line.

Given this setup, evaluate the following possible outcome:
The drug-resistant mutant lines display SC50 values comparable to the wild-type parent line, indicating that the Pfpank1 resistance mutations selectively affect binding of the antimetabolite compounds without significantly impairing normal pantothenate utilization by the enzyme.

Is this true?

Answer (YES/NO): NO